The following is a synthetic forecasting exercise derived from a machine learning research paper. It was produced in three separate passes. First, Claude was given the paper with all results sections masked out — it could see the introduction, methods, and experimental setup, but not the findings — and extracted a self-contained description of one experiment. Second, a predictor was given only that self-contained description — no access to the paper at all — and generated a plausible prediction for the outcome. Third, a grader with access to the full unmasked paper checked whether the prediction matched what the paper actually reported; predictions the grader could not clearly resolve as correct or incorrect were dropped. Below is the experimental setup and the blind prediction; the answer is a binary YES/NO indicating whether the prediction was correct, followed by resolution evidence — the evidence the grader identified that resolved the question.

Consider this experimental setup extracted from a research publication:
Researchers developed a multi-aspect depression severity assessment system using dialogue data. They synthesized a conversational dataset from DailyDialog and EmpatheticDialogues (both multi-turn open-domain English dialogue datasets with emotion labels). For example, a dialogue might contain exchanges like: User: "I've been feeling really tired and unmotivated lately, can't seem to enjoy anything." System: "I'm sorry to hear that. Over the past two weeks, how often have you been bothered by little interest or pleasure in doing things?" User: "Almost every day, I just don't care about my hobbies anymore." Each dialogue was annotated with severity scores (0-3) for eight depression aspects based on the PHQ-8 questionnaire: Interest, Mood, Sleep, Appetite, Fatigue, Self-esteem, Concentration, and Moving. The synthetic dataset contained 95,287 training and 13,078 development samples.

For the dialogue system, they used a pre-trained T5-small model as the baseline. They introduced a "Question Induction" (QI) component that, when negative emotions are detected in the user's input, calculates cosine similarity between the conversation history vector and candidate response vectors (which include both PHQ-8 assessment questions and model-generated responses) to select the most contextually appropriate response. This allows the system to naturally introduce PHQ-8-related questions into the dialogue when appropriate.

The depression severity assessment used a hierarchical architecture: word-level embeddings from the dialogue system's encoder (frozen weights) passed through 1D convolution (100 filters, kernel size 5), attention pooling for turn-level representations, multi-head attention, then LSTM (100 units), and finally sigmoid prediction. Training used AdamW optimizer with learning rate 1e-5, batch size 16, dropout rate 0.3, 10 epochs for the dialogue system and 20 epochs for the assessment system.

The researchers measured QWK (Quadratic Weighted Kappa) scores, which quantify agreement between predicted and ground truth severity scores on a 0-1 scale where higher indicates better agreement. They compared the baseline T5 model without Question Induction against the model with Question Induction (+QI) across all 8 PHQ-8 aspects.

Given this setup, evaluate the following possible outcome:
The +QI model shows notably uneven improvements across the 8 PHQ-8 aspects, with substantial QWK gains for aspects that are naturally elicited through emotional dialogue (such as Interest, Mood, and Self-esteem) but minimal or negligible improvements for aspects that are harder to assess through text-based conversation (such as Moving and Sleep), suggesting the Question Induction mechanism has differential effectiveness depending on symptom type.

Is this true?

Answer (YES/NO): NO